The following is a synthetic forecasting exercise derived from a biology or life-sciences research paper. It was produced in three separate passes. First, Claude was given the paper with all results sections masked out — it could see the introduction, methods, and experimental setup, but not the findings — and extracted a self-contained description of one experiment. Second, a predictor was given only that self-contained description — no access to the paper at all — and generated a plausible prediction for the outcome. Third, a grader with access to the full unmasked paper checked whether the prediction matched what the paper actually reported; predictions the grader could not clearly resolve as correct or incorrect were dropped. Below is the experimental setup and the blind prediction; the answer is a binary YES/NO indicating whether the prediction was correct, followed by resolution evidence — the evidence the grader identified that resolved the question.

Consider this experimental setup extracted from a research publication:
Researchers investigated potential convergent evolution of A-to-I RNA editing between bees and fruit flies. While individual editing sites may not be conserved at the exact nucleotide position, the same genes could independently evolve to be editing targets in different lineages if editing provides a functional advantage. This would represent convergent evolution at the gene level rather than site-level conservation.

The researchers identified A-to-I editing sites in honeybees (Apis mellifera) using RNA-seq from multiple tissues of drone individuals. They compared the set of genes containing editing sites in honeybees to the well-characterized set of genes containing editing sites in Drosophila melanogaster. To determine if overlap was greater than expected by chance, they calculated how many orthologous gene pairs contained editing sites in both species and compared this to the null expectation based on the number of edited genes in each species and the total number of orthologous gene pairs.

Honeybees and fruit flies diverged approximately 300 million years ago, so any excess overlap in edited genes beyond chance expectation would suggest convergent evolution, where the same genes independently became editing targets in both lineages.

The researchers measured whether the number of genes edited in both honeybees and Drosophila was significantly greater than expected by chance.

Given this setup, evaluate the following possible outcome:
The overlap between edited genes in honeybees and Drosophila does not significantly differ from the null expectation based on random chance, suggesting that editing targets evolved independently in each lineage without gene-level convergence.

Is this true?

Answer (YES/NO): NO